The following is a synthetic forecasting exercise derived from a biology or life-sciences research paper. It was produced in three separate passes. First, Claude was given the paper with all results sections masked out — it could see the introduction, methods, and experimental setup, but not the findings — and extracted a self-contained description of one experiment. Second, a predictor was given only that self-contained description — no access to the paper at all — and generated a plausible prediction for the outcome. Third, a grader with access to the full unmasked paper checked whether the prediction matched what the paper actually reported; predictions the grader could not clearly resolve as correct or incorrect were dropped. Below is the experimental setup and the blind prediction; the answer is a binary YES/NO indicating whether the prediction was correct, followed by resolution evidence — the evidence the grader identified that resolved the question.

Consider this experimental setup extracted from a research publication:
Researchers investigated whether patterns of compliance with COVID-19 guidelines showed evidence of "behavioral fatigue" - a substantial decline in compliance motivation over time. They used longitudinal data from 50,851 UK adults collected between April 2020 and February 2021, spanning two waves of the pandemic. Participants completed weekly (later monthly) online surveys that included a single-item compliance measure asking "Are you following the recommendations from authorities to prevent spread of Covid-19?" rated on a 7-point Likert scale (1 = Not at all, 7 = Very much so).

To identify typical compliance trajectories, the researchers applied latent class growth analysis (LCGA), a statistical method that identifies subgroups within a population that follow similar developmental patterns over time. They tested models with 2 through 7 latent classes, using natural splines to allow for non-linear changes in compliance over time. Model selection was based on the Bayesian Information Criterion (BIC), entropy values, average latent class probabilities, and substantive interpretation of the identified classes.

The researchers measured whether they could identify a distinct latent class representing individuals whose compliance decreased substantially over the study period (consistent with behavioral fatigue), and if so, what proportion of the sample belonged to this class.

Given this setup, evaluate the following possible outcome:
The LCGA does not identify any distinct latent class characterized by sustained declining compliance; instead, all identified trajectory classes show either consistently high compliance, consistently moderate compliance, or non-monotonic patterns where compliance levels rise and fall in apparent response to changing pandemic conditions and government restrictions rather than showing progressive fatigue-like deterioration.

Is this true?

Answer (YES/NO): NO